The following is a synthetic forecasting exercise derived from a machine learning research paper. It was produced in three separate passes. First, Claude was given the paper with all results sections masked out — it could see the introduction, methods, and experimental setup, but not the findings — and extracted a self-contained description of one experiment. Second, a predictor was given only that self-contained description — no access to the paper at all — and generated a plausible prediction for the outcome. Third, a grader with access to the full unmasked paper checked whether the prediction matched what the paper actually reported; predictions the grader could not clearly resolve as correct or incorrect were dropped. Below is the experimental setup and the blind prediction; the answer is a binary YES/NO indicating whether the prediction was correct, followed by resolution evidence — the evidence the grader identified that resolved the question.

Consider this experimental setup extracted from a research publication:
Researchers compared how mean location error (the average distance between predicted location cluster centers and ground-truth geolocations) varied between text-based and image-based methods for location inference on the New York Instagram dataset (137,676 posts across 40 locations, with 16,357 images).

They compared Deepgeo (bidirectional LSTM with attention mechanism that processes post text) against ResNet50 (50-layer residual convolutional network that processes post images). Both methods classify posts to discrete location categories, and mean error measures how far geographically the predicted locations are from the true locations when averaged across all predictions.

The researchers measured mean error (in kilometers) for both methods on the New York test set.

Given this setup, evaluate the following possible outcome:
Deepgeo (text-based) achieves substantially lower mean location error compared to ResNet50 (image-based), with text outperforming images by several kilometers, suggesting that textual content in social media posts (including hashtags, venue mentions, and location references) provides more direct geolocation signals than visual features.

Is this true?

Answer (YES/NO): NO